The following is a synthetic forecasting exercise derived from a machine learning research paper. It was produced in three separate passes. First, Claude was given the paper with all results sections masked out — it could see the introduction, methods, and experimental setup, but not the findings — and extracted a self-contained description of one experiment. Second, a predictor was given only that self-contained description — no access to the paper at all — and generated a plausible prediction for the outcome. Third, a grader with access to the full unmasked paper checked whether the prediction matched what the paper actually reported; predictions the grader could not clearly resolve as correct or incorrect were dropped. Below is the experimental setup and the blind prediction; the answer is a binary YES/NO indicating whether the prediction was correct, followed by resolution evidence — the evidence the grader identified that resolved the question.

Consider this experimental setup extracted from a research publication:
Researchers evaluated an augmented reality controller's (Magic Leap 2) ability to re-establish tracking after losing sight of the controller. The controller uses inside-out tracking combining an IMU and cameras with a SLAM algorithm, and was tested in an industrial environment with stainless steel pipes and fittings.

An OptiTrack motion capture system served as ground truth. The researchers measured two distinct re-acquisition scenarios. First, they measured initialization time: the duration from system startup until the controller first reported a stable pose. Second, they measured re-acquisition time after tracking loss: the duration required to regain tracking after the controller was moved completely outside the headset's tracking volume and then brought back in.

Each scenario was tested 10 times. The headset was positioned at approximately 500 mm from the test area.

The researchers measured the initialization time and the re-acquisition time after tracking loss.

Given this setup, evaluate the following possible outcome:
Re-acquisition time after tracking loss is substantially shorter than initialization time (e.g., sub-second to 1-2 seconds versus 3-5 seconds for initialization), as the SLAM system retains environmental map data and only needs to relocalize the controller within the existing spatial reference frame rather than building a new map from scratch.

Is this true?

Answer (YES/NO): NO